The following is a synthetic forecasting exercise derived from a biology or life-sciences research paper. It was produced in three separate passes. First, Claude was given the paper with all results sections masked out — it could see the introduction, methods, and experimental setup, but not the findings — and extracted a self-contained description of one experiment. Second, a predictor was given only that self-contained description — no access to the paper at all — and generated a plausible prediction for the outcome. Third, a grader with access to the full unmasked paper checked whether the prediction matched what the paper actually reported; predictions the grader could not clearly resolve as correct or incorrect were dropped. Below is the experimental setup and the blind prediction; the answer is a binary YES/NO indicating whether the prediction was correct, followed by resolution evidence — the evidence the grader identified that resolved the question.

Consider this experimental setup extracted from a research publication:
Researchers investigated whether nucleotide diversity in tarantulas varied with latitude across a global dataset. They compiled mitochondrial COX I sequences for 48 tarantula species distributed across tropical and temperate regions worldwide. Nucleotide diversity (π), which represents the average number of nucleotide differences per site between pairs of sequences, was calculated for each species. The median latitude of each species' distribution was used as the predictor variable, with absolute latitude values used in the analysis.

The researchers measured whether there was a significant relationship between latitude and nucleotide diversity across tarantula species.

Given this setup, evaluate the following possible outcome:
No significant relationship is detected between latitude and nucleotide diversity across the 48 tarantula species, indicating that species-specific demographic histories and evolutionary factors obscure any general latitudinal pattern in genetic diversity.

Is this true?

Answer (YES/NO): YES